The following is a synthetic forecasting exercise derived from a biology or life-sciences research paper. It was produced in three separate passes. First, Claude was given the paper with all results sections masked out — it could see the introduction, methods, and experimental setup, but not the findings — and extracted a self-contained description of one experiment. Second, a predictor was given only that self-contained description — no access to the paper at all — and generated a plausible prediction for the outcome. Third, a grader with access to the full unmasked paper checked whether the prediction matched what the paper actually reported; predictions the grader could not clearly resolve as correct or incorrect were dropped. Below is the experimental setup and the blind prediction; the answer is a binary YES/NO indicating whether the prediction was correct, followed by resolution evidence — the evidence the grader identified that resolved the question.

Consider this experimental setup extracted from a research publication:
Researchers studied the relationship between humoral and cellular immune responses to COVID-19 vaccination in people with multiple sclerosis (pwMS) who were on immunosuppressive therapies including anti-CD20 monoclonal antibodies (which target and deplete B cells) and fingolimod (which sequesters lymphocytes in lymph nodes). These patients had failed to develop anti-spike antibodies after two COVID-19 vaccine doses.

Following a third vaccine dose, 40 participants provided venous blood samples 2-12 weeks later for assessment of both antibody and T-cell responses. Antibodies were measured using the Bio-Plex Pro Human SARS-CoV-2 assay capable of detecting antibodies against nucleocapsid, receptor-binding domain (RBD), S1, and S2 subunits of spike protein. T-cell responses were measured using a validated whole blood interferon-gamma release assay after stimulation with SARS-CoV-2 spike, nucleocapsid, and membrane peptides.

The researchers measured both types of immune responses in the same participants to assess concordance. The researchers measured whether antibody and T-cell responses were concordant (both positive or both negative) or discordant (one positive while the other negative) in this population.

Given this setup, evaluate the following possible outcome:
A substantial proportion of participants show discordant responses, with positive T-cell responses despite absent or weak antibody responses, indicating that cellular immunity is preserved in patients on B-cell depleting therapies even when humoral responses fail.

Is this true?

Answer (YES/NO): YES